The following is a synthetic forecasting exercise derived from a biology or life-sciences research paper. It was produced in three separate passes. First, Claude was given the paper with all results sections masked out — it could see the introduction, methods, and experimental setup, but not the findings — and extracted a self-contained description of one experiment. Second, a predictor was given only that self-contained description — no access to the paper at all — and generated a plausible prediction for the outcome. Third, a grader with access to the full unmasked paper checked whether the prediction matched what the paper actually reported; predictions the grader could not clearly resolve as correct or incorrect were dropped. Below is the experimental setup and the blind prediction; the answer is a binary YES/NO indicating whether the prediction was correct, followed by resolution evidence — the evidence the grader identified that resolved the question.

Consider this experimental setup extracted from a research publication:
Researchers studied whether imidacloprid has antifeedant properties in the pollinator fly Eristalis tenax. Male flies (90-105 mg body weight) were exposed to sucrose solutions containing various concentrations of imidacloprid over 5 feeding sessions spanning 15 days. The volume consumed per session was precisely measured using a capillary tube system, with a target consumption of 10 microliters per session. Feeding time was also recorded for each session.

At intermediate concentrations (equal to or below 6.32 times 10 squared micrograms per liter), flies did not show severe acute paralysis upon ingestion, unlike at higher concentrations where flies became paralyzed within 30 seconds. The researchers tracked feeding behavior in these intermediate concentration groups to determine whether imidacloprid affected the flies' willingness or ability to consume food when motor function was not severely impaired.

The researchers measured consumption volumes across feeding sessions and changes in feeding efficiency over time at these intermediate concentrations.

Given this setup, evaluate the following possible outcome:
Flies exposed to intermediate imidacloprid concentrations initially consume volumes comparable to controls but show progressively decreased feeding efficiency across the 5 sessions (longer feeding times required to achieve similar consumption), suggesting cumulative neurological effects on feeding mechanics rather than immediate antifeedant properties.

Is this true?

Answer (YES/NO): NO